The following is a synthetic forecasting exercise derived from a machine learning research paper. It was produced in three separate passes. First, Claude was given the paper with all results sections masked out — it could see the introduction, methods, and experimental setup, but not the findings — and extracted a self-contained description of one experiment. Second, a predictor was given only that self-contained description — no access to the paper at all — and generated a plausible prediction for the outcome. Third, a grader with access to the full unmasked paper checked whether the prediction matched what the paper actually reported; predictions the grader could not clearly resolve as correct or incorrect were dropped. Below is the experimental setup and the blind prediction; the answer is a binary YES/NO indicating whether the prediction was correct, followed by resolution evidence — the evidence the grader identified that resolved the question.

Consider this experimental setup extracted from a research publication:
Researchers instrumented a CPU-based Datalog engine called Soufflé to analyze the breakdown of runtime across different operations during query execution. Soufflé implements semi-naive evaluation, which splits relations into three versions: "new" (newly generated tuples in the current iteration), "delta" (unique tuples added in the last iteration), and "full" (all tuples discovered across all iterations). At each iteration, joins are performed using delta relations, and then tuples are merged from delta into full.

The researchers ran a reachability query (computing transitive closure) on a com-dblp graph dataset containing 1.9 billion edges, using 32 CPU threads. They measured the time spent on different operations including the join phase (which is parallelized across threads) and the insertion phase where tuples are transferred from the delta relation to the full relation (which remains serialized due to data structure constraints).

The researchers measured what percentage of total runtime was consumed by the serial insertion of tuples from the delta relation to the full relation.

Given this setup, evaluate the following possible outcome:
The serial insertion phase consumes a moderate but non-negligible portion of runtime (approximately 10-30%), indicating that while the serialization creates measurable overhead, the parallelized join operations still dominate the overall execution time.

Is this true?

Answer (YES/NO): NO